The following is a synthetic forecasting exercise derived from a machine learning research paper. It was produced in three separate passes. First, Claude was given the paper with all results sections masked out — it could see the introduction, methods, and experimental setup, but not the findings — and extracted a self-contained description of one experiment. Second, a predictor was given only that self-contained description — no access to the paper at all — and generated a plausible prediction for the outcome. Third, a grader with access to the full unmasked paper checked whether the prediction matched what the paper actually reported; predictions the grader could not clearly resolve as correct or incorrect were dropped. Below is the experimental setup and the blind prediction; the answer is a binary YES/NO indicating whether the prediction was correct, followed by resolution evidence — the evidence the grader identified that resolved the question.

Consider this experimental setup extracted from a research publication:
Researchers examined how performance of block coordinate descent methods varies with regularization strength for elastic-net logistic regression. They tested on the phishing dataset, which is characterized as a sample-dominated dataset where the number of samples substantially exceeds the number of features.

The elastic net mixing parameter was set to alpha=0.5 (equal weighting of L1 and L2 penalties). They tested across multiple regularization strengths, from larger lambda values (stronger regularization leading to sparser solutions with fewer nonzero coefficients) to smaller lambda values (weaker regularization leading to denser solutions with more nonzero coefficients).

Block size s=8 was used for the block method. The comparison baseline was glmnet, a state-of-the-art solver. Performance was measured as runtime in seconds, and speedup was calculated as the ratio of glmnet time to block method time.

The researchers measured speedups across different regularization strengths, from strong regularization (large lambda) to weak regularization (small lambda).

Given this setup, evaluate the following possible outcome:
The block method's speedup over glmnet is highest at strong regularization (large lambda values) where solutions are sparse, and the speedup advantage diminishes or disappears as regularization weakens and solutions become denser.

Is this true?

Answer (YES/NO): NO